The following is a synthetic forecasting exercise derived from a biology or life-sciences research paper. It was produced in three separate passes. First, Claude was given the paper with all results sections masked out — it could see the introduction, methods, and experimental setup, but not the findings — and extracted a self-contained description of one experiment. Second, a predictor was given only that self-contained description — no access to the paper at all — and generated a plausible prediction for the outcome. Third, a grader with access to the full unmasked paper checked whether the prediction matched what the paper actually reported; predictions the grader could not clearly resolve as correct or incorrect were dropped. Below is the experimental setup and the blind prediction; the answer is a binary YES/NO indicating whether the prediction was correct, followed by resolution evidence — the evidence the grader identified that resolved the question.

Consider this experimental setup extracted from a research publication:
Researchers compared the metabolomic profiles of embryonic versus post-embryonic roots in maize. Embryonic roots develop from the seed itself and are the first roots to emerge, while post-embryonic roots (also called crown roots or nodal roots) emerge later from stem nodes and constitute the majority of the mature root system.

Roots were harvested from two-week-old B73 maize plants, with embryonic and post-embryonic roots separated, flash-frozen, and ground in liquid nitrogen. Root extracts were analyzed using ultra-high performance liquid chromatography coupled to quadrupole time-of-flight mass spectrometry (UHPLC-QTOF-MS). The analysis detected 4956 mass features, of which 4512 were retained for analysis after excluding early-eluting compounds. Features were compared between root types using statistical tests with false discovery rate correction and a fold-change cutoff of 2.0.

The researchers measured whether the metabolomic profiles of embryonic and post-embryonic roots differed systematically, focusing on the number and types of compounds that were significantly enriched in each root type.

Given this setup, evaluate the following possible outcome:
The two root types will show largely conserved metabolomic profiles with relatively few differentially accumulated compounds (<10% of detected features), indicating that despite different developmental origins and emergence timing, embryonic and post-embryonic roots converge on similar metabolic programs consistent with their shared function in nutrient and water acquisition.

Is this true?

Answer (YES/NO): NO